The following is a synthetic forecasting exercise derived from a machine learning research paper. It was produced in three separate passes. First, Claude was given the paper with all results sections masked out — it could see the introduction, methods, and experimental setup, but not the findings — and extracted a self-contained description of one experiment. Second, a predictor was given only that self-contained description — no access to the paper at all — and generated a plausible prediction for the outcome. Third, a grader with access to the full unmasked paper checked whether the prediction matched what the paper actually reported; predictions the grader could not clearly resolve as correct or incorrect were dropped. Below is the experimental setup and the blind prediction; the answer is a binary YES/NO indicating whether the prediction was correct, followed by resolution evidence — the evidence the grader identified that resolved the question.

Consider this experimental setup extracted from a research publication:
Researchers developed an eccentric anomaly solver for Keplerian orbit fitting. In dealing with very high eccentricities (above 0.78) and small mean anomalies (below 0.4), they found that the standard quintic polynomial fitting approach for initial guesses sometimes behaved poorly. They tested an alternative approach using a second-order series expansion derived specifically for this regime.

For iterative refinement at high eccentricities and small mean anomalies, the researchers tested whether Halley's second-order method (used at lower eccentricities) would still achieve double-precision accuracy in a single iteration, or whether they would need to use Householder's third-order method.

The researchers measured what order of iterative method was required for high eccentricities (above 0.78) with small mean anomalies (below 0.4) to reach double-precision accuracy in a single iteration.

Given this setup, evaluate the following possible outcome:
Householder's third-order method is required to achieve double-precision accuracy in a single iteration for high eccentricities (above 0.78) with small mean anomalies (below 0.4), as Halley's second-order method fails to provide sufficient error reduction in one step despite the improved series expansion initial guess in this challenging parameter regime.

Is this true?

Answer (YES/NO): YES